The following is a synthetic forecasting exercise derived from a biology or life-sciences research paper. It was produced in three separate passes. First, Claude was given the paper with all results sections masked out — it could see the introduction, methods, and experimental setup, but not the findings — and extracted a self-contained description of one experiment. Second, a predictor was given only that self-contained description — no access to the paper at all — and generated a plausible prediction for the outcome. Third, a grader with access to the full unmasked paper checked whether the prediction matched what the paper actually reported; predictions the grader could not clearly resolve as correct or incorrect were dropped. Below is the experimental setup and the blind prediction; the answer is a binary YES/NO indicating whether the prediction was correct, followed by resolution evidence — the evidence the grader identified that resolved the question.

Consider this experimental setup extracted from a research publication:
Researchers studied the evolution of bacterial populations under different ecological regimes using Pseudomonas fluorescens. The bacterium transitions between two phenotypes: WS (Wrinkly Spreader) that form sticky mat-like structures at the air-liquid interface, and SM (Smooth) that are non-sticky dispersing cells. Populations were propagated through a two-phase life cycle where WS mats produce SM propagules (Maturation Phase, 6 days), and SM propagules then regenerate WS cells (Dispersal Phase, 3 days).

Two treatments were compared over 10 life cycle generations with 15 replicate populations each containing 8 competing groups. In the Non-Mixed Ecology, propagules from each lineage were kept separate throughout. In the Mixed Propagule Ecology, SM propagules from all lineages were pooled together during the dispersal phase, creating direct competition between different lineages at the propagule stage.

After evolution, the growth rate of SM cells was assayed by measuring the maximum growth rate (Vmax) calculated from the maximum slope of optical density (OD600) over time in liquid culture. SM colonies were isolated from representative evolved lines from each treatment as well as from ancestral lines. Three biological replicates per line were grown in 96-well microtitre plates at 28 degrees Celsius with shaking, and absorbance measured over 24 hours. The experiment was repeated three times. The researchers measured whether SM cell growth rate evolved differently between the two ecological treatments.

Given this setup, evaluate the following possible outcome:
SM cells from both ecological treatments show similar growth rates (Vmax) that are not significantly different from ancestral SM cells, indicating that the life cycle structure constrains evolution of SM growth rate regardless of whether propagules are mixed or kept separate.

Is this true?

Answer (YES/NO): YES